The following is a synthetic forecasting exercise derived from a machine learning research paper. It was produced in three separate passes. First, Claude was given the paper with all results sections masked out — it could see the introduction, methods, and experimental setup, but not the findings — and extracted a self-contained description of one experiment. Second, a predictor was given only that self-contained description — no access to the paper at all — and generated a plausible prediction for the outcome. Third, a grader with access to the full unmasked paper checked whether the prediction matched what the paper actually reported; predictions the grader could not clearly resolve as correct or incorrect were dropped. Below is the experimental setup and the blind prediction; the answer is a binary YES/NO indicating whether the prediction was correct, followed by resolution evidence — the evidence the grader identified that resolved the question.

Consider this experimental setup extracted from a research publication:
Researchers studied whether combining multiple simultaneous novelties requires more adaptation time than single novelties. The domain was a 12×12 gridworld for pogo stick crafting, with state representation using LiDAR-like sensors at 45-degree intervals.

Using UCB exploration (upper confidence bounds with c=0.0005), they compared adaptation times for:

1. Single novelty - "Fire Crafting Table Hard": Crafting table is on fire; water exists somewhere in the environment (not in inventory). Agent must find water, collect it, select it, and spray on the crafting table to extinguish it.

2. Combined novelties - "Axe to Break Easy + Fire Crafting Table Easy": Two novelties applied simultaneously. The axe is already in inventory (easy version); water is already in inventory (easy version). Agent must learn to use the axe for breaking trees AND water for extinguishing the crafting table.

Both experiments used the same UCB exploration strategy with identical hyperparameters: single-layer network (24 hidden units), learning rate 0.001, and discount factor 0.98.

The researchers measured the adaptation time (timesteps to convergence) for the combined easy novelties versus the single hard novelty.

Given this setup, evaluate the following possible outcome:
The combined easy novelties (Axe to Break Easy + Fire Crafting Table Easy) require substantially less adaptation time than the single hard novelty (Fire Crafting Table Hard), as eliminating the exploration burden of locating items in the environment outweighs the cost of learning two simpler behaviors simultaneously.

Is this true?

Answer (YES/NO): YES